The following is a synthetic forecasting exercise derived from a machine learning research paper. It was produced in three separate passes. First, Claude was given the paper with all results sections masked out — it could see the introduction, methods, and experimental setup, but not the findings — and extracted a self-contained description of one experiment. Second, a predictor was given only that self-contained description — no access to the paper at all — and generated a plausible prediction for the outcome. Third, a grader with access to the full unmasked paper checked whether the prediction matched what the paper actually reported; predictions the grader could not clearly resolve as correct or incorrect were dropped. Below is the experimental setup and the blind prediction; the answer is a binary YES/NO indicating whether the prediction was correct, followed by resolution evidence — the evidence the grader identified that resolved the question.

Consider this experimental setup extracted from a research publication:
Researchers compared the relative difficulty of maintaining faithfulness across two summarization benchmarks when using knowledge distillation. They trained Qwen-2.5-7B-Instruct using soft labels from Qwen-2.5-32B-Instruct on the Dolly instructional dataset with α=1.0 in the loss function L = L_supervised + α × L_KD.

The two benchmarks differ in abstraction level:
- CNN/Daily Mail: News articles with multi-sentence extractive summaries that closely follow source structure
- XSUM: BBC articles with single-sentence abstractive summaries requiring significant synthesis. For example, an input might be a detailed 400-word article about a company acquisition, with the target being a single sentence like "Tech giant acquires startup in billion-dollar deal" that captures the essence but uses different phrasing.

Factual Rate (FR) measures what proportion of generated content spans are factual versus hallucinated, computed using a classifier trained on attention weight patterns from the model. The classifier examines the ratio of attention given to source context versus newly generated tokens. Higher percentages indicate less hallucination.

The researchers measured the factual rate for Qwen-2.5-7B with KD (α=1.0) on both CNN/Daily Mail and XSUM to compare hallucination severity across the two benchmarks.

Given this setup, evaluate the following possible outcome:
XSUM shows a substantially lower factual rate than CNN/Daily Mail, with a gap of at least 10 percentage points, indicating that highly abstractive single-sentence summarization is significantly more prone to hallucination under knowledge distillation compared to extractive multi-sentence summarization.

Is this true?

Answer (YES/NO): YES